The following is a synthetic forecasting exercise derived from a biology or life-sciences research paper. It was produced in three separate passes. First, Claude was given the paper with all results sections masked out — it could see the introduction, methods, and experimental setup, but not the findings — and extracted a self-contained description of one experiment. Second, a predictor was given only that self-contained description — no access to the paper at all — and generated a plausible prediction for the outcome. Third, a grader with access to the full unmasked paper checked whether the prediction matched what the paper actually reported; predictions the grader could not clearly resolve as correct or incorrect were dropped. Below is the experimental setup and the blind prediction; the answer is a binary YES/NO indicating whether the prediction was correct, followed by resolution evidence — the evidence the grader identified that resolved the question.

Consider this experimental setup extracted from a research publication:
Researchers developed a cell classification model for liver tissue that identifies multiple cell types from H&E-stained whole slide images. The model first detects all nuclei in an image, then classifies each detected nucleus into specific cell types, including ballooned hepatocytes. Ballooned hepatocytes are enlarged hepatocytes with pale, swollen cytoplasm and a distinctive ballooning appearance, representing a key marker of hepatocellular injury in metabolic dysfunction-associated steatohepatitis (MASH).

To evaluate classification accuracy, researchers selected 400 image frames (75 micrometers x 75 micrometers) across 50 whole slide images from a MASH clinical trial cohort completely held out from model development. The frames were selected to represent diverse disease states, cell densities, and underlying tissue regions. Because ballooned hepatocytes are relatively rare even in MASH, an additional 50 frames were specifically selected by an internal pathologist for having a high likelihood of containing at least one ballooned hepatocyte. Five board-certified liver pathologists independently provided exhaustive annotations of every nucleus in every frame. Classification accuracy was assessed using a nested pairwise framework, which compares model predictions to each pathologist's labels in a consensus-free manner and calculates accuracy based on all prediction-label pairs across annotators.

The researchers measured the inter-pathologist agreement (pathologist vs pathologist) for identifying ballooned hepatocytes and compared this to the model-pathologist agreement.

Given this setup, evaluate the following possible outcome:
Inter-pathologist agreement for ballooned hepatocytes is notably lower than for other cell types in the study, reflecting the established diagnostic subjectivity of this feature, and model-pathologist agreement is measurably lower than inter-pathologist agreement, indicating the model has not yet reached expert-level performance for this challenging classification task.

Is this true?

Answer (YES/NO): NO